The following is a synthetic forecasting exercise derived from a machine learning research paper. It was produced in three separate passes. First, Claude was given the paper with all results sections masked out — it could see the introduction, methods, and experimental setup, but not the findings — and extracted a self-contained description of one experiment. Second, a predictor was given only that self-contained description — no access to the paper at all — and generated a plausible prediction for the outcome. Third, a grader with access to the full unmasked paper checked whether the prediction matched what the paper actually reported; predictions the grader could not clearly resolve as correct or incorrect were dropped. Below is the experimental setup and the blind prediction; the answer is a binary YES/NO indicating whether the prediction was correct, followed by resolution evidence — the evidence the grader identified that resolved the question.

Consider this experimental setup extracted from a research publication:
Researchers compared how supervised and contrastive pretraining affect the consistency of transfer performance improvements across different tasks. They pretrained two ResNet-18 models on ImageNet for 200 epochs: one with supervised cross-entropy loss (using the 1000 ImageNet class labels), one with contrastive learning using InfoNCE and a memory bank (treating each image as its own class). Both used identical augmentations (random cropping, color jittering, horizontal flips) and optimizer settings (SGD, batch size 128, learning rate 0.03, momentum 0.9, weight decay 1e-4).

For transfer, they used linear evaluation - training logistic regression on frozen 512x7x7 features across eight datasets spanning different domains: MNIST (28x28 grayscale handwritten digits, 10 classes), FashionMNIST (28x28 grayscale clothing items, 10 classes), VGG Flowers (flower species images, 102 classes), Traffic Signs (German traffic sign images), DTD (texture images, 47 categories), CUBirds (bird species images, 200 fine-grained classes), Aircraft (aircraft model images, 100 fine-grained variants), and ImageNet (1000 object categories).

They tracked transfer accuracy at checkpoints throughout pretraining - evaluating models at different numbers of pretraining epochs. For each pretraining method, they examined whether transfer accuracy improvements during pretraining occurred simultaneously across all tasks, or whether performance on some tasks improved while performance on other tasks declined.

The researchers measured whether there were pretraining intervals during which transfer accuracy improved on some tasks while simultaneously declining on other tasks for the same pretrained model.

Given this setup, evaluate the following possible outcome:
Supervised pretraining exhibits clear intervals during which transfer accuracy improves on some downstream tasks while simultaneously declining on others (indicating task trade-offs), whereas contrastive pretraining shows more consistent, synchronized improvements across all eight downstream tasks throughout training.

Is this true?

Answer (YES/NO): NO